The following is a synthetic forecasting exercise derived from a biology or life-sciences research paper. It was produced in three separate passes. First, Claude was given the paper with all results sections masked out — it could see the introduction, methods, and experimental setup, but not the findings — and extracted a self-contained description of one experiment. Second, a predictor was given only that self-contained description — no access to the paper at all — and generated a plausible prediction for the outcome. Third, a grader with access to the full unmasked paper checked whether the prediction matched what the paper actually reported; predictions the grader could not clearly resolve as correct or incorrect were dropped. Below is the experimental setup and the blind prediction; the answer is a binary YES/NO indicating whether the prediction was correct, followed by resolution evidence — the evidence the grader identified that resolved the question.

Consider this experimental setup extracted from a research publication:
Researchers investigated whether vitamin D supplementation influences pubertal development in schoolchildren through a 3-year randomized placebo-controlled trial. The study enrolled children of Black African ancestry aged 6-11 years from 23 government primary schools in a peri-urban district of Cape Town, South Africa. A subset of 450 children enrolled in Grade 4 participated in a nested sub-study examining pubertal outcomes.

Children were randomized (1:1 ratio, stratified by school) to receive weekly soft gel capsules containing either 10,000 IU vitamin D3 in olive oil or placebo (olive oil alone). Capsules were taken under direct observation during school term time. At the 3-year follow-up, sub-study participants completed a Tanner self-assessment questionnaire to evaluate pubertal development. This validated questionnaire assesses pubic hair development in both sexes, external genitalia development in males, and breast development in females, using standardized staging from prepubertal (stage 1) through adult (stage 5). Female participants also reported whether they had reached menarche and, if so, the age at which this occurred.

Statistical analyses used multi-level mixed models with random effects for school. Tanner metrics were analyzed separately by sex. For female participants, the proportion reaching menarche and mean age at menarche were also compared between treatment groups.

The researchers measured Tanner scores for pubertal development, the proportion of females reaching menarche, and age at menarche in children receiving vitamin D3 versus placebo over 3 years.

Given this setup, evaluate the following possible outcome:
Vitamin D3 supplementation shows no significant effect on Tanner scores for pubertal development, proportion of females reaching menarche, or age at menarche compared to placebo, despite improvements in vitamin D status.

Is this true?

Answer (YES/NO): YES